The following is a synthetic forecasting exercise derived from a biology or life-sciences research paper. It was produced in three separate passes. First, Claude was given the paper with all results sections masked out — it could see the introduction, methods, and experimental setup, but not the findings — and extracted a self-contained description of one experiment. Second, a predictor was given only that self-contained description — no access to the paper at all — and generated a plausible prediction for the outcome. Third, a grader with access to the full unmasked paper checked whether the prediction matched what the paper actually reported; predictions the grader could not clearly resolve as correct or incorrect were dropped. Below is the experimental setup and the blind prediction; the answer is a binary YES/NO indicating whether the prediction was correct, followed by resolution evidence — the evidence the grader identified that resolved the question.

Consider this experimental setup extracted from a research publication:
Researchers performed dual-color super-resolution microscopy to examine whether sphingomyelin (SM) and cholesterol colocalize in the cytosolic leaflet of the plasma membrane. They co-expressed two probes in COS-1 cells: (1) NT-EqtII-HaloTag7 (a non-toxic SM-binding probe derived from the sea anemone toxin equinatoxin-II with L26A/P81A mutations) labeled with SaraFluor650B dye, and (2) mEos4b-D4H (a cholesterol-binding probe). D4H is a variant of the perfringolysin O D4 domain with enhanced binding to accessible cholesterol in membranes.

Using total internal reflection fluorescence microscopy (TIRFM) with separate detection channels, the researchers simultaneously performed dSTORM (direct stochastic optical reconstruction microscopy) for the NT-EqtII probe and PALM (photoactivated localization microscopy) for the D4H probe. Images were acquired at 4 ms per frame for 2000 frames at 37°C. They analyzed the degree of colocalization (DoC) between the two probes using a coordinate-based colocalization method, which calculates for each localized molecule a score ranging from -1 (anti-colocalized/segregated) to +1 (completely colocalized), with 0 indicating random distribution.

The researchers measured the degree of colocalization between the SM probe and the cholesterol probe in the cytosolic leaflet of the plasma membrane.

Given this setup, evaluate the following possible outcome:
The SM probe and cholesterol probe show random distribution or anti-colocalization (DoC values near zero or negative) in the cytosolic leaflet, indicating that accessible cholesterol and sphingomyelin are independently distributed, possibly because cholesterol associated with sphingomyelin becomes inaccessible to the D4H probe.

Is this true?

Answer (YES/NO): NO